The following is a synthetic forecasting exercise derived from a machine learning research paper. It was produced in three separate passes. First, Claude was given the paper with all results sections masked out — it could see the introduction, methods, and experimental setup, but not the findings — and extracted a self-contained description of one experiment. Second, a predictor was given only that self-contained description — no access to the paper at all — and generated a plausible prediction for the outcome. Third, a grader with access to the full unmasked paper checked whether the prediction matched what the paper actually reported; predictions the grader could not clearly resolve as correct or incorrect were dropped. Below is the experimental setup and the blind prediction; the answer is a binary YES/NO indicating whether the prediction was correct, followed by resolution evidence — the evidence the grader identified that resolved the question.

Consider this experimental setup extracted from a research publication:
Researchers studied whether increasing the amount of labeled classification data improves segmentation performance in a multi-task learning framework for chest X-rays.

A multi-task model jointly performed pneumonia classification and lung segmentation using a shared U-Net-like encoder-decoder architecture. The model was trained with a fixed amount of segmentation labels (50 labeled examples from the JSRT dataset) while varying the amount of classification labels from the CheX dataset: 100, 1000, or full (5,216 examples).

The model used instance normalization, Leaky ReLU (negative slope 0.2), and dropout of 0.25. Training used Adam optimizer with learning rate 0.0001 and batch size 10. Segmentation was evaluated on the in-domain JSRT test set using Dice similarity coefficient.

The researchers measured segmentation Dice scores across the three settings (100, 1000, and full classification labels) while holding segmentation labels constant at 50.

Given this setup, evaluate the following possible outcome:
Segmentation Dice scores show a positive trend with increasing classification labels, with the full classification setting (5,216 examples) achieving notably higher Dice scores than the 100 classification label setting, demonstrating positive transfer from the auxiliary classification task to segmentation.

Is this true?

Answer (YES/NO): NO